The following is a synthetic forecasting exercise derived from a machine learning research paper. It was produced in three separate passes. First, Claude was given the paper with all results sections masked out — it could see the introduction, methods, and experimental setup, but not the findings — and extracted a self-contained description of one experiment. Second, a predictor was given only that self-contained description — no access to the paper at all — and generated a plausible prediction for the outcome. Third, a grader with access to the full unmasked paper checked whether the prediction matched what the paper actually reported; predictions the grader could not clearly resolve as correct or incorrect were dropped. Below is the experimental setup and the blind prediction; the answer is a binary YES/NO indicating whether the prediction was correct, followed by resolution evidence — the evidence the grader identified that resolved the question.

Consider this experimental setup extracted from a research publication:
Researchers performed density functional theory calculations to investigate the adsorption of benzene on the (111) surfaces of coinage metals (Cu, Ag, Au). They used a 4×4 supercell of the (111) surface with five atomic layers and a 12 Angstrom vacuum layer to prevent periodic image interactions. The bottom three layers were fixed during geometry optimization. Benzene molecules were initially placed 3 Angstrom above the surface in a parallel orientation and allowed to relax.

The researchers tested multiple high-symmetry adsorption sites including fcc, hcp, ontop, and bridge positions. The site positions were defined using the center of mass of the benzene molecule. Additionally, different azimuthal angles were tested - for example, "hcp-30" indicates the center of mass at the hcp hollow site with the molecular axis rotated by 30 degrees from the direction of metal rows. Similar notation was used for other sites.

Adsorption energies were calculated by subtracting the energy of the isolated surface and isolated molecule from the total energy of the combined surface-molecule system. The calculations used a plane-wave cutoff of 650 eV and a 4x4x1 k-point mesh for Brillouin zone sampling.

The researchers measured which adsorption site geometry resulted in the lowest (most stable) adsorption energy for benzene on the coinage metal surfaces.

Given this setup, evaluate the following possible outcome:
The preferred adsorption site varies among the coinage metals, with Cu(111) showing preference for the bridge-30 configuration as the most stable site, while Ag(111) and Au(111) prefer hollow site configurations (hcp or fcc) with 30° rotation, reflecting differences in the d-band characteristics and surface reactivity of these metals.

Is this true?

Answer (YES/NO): NO